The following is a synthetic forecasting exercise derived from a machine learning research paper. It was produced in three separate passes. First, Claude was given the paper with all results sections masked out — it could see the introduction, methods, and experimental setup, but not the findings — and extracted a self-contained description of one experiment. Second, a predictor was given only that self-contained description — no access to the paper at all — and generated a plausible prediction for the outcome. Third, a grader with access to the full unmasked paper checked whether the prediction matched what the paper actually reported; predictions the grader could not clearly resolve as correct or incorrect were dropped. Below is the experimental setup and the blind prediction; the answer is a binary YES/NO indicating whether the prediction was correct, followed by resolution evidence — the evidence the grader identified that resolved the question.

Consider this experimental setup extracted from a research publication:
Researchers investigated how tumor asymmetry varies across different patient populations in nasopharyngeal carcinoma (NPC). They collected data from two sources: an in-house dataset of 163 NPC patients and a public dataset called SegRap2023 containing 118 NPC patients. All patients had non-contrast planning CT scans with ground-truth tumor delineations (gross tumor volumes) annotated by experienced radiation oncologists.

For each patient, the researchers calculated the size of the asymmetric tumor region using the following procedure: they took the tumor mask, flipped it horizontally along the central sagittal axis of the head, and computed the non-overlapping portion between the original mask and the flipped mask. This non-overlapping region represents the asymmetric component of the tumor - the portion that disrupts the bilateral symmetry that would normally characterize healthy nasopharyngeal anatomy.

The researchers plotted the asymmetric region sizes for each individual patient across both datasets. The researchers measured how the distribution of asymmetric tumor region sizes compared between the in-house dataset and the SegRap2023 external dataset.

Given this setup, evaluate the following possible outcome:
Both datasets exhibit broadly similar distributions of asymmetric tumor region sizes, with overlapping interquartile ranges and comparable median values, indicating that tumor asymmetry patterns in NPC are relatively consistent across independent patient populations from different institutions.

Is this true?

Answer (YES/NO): NO